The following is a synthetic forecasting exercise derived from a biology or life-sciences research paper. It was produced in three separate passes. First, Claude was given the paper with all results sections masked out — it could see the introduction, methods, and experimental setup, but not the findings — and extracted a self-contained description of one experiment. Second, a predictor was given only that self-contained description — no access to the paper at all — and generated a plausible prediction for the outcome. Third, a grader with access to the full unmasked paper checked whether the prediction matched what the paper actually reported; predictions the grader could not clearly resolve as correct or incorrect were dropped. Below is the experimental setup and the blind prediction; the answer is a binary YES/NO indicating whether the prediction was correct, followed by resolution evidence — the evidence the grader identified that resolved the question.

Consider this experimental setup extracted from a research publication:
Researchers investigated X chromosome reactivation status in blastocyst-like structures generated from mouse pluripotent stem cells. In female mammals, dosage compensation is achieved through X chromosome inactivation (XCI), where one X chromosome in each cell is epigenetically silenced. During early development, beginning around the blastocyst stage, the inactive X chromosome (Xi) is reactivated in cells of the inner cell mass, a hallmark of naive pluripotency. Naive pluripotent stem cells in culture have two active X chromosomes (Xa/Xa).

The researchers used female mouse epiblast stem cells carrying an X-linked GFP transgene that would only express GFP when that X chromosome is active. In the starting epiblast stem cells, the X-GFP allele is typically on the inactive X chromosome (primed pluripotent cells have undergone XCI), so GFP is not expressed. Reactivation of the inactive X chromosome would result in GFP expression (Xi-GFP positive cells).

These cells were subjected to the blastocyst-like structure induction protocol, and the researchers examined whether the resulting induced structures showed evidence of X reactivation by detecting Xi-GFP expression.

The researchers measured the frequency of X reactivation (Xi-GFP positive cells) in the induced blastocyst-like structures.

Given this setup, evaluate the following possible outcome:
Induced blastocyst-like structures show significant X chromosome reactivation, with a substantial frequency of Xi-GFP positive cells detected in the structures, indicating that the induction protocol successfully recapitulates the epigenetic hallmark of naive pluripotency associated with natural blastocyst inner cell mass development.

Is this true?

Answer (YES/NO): NO